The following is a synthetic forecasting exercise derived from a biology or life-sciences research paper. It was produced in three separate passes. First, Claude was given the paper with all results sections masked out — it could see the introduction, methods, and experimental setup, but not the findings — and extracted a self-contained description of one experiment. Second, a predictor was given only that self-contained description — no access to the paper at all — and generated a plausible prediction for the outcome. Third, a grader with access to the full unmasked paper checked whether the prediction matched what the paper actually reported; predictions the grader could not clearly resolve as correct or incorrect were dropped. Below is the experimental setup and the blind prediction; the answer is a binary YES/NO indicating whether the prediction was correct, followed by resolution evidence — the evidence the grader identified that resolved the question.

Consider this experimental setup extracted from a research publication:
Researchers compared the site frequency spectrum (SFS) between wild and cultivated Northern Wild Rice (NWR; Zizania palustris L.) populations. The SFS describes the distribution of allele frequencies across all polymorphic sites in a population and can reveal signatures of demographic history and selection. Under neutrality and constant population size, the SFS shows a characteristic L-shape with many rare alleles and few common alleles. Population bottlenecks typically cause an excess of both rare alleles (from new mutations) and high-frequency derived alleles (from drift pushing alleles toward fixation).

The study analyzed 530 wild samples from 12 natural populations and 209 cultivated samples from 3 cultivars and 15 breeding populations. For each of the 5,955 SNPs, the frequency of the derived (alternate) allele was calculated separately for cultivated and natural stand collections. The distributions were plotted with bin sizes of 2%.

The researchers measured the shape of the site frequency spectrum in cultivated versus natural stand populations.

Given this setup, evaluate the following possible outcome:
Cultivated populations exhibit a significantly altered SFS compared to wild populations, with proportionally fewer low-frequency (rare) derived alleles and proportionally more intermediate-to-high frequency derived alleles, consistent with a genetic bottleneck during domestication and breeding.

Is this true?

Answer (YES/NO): NO